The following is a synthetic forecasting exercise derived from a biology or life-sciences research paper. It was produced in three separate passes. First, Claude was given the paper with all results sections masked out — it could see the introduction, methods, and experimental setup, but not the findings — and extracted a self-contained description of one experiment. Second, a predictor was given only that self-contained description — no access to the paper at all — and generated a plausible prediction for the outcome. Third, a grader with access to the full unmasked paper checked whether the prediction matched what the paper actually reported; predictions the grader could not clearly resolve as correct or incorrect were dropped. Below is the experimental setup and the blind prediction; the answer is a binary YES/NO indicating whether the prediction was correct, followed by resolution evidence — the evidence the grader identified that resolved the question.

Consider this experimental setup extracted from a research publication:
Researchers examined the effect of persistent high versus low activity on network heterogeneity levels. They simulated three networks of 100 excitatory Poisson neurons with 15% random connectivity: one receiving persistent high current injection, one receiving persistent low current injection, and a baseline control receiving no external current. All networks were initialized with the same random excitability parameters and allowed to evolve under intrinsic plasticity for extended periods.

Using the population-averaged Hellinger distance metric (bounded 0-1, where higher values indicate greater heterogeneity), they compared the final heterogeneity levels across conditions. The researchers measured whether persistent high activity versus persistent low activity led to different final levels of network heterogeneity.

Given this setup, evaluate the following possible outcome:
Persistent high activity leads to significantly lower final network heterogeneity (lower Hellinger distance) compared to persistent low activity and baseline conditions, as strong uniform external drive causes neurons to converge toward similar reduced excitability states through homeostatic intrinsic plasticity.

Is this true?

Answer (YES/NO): NO